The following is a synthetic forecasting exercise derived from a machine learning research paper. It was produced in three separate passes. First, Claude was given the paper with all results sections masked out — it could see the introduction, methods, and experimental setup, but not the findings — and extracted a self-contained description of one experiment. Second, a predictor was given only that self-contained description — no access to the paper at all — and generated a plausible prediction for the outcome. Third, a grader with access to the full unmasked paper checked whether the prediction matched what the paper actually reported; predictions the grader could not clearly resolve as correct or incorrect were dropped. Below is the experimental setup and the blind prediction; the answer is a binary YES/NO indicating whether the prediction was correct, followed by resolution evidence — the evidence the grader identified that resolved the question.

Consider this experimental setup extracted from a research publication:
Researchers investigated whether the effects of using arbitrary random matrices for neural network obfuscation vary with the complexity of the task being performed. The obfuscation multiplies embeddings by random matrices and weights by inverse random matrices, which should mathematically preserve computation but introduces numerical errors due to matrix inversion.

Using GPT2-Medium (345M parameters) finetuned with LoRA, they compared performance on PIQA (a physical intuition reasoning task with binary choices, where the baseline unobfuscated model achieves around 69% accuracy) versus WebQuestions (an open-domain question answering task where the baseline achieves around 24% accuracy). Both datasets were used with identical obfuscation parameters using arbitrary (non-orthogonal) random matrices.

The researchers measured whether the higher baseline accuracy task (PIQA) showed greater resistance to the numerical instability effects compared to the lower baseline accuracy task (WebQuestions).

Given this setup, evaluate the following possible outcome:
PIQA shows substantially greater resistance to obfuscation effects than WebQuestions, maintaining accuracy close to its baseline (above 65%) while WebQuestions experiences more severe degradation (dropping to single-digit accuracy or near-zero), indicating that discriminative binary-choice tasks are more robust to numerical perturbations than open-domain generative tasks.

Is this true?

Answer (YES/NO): NO